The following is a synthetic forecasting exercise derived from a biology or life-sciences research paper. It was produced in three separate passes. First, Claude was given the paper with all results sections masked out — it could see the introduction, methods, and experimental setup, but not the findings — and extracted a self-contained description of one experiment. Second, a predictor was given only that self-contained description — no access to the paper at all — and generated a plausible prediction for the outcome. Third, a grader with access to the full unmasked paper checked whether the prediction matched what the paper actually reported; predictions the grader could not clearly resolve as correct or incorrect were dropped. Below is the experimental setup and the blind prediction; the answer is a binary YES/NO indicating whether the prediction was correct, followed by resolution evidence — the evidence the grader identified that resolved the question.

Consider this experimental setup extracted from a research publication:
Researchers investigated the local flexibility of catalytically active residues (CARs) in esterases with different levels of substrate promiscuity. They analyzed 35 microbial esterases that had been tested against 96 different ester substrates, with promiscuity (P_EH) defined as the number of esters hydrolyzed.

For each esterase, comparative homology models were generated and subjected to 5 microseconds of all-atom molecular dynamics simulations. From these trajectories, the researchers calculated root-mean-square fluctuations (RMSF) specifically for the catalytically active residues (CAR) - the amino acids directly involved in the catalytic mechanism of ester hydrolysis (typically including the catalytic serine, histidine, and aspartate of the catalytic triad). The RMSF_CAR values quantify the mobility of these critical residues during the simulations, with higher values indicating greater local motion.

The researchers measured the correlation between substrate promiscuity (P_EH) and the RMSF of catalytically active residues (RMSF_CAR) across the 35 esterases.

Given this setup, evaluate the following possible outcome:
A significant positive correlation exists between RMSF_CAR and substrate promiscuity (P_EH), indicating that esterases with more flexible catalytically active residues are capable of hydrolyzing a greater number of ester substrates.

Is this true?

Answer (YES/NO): NO